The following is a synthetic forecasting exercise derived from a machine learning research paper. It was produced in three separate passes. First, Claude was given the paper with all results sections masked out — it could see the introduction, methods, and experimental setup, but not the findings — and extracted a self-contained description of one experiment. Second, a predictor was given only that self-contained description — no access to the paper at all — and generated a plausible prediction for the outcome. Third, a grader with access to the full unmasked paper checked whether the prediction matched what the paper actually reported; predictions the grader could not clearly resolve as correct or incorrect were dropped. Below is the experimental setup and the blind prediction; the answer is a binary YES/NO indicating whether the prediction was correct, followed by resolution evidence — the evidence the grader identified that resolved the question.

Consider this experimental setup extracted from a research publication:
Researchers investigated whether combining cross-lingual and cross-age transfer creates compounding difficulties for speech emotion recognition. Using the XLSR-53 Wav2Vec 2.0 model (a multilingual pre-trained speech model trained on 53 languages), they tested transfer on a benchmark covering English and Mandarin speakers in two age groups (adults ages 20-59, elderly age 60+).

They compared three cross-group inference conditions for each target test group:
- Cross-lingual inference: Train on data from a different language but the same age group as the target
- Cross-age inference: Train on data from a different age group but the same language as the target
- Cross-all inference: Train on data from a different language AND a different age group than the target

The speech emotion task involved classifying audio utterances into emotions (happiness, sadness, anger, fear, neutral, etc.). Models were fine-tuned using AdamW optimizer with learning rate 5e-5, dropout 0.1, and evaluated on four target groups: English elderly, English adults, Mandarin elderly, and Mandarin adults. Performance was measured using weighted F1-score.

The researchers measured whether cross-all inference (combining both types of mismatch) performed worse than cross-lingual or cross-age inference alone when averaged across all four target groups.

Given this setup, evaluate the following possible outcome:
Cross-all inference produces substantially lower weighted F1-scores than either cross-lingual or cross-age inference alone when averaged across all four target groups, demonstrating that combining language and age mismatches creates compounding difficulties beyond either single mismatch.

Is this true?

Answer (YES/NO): YES